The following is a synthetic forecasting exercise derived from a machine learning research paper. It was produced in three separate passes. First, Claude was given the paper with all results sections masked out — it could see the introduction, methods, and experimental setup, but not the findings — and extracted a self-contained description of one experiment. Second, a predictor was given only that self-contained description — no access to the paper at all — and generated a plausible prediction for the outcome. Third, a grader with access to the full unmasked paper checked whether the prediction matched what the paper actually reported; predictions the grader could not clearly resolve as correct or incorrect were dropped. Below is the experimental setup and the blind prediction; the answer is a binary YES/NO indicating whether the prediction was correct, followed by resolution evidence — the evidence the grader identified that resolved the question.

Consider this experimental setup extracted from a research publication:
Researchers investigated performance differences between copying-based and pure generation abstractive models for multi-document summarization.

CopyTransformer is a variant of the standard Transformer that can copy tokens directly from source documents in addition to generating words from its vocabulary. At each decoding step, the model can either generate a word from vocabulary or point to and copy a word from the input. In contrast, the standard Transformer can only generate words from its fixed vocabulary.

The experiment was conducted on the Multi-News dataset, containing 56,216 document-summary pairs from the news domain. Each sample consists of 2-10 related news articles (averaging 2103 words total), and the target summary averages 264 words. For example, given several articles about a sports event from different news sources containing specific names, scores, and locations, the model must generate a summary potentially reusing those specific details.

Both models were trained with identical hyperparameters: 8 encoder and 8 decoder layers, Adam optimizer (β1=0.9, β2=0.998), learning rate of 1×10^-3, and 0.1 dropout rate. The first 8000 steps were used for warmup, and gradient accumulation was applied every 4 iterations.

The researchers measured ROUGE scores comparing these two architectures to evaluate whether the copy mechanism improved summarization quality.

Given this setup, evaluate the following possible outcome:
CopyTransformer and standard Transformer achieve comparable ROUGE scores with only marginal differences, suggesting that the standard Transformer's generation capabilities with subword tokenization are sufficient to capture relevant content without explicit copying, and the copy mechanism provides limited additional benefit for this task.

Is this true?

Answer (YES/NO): NO